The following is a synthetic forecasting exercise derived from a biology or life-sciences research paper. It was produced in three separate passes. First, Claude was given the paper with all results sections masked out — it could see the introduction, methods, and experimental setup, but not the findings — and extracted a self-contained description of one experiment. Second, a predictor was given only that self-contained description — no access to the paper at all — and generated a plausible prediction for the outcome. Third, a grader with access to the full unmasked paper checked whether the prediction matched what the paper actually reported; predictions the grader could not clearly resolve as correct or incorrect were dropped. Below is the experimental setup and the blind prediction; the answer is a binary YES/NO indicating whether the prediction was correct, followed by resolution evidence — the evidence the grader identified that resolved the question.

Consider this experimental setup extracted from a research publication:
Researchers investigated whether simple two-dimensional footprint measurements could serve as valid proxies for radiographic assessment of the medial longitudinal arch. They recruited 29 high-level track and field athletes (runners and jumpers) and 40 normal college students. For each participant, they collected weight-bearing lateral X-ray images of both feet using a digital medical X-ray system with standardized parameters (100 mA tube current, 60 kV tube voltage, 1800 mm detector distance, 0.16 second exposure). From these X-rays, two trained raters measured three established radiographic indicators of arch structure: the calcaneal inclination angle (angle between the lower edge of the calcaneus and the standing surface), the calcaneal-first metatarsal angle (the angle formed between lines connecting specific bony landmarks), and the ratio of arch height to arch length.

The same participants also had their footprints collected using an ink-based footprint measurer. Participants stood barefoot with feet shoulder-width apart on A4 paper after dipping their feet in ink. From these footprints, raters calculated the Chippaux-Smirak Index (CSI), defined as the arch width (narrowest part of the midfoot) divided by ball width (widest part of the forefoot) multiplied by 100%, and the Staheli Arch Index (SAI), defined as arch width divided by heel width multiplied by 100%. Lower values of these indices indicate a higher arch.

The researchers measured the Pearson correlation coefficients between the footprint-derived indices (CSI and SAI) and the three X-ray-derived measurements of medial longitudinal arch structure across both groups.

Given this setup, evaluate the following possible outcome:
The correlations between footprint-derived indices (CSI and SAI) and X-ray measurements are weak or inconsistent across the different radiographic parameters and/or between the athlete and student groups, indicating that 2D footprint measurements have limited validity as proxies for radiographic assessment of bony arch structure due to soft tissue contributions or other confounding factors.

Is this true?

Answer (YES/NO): NO